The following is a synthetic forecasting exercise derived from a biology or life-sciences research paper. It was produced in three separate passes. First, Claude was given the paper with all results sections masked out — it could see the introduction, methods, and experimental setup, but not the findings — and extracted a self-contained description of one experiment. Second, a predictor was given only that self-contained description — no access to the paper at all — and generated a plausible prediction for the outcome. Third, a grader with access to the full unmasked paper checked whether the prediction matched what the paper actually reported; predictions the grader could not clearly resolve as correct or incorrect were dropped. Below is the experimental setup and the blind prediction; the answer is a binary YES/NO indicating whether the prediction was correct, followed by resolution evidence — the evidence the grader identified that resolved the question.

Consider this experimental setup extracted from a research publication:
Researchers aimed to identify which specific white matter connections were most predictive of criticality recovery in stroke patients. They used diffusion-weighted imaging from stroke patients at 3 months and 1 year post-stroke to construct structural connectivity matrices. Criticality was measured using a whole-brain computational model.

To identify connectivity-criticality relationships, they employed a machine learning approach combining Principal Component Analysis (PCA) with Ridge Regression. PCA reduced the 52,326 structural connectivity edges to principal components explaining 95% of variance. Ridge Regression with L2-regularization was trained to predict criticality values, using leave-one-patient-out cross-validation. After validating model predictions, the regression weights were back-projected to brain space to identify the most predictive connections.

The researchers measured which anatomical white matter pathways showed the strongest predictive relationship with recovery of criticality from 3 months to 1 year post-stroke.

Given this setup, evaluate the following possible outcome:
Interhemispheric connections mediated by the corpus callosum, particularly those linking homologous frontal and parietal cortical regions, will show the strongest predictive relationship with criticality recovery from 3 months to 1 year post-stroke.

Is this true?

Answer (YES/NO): NO